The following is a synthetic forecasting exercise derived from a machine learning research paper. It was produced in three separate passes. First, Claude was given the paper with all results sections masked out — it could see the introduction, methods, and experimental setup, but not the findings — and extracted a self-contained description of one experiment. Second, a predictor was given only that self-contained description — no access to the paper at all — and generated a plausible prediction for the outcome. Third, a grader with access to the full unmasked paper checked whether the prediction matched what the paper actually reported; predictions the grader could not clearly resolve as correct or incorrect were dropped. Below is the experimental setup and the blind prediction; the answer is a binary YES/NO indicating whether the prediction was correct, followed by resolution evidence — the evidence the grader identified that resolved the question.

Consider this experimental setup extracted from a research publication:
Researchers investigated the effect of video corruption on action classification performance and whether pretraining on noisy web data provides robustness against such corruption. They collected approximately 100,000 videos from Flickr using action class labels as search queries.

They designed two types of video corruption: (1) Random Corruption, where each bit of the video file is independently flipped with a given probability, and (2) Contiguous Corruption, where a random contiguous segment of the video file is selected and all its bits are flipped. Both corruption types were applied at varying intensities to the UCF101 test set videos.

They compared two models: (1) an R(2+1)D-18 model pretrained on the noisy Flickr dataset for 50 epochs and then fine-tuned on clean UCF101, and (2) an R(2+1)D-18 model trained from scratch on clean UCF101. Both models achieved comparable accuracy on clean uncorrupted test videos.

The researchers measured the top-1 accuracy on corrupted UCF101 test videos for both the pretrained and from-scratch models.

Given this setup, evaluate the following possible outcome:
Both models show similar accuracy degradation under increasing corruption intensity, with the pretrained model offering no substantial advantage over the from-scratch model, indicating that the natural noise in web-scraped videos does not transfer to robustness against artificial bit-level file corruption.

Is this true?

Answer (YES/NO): NO